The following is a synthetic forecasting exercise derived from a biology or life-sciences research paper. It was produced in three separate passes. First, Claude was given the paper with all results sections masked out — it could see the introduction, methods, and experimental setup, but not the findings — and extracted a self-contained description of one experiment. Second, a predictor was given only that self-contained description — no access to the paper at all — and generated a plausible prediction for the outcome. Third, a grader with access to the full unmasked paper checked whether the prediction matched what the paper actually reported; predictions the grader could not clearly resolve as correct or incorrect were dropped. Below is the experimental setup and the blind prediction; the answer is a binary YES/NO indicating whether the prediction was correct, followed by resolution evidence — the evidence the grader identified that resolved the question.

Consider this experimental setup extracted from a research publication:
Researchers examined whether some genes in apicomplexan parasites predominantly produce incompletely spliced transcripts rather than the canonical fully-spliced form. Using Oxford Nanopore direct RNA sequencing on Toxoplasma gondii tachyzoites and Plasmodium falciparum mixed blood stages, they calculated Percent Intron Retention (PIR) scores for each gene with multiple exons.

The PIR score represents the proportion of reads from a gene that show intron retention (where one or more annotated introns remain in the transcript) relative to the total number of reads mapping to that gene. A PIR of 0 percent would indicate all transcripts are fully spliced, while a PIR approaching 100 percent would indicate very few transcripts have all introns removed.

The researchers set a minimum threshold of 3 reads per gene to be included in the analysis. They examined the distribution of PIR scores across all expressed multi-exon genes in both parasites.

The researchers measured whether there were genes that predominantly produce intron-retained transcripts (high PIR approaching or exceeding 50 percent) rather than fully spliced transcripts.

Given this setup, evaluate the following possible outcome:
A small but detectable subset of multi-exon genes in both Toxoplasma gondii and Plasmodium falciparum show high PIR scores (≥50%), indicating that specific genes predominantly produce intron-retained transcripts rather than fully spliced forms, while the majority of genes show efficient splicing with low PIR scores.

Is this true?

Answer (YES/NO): NO